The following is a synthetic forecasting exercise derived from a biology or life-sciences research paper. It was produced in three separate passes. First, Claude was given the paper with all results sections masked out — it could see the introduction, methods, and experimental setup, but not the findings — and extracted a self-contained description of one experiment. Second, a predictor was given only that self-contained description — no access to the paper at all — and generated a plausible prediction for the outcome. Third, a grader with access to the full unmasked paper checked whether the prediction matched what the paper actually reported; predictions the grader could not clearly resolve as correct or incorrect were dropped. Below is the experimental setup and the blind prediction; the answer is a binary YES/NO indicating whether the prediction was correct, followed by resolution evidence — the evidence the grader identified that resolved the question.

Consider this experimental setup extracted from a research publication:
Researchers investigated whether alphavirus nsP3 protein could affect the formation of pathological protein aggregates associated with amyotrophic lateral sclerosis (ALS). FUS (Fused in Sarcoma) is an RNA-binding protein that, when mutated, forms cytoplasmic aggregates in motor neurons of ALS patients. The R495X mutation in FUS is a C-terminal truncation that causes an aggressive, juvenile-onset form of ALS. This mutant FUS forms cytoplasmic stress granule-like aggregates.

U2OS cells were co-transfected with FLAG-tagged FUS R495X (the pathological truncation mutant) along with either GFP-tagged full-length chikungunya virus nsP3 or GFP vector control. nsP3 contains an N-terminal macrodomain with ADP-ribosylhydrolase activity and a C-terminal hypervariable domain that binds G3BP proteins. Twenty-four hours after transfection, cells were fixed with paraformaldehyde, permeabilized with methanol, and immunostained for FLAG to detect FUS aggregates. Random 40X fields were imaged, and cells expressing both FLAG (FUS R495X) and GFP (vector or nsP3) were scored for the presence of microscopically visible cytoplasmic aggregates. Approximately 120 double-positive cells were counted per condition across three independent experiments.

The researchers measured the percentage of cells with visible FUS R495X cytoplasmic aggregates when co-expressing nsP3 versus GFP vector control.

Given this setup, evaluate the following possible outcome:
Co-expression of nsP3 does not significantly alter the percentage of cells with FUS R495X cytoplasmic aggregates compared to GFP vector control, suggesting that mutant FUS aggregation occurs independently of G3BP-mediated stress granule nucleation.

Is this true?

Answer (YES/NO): NO